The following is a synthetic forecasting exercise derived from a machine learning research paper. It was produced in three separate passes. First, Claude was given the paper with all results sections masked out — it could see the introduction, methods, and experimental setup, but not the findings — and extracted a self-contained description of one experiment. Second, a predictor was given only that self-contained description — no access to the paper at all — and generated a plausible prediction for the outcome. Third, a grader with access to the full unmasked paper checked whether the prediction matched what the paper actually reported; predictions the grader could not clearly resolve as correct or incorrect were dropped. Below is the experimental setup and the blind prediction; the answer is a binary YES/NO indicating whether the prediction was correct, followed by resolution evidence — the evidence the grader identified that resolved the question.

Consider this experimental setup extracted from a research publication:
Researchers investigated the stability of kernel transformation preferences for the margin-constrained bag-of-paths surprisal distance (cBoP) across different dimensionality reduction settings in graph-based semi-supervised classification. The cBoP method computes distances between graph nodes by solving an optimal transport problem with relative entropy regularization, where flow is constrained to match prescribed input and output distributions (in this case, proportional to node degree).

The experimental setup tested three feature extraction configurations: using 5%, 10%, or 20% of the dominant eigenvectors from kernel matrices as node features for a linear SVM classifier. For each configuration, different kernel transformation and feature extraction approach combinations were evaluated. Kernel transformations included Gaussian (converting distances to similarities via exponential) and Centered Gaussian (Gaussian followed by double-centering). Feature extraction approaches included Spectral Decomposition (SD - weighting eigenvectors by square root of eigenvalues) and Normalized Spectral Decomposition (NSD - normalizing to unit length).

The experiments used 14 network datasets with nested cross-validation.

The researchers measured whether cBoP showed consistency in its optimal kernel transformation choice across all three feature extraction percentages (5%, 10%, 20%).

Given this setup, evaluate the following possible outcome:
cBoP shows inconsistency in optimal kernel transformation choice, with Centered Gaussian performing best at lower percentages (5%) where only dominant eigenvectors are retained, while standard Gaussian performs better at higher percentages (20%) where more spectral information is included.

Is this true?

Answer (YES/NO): NO